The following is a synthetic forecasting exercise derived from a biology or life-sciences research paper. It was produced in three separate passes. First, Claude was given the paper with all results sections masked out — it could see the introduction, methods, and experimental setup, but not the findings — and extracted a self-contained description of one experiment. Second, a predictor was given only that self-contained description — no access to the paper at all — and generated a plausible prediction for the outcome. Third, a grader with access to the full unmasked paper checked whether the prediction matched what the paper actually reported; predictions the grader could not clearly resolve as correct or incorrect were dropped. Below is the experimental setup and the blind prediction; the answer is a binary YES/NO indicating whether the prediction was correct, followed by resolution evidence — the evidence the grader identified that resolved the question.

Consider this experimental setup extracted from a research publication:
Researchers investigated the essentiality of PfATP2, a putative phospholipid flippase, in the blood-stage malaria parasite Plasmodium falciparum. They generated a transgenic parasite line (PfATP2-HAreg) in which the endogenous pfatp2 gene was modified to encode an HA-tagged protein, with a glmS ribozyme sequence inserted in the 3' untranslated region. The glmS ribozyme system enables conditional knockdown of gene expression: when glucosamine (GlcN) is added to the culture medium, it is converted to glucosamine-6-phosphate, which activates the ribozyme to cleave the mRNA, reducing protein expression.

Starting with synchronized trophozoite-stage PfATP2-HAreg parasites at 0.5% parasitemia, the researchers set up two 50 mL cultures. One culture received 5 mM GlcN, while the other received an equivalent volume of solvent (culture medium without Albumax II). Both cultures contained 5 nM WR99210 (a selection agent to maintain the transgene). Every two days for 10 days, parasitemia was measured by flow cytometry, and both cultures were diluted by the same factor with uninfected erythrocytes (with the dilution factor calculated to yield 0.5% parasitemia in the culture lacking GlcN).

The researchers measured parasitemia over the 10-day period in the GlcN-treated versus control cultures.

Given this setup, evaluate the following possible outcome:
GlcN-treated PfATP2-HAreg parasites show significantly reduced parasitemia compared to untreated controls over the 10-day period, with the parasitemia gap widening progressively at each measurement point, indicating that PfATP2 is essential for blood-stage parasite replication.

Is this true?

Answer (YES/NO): YES